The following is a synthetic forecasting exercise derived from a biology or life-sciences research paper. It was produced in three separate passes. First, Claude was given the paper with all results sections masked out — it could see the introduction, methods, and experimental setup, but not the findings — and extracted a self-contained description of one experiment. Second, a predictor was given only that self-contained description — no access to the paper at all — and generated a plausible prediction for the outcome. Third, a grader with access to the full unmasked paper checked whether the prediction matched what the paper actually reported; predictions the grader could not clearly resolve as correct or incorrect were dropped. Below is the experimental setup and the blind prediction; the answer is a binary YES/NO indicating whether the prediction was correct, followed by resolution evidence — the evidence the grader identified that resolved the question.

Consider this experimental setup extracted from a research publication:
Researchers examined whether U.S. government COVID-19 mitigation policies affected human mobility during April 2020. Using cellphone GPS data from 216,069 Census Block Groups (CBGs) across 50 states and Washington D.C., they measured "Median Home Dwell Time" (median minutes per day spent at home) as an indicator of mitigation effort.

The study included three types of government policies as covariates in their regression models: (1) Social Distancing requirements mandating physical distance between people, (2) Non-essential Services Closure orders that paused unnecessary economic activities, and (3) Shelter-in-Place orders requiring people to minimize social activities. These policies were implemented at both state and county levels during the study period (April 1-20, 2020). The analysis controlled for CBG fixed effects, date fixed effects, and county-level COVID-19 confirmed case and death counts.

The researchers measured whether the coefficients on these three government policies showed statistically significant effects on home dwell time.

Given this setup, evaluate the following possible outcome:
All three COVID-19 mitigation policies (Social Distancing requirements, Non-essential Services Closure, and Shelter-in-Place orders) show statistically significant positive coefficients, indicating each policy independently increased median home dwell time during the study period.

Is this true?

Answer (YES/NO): NO